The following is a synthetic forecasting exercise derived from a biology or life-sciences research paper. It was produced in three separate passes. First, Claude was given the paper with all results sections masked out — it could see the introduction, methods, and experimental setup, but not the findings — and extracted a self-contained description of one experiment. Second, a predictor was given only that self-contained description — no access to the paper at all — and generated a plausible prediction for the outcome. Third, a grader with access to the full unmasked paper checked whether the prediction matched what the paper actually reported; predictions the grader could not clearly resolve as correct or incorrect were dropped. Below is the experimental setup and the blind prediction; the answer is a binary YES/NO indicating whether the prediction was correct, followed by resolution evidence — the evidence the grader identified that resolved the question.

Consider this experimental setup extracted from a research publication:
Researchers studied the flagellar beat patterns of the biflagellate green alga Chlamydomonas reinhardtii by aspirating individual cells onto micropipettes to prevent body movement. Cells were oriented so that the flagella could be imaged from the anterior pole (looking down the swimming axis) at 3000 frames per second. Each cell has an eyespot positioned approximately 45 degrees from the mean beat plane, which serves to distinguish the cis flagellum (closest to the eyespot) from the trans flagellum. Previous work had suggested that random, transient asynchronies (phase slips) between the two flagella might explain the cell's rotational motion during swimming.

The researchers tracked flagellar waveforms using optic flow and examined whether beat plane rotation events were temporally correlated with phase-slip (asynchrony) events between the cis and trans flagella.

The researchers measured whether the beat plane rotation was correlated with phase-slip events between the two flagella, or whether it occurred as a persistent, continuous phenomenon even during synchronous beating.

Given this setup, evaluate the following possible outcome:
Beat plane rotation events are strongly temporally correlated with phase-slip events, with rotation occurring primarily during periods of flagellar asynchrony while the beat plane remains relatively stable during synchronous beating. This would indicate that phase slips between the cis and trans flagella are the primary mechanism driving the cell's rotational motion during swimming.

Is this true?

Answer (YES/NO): NO